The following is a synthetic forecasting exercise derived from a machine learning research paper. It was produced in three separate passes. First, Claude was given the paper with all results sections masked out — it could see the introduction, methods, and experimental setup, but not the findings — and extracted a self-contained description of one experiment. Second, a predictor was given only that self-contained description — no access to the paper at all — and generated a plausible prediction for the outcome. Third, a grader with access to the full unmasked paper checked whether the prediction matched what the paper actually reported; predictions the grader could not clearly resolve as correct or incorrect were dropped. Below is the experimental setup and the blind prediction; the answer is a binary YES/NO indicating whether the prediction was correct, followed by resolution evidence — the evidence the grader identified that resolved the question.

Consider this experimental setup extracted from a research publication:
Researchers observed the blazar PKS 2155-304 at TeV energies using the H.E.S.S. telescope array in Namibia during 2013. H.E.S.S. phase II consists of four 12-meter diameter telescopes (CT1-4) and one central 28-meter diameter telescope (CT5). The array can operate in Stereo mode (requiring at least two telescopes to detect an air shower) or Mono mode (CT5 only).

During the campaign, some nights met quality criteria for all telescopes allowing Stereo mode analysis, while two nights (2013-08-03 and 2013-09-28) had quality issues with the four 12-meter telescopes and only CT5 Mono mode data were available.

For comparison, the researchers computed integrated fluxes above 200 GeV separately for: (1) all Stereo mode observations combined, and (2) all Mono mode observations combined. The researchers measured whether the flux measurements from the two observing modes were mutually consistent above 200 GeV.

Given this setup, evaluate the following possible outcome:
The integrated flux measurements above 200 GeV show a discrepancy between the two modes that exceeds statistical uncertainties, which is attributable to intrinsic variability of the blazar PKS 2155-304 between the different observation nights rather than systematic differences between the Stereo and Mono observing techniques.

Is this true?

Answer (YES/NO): NO